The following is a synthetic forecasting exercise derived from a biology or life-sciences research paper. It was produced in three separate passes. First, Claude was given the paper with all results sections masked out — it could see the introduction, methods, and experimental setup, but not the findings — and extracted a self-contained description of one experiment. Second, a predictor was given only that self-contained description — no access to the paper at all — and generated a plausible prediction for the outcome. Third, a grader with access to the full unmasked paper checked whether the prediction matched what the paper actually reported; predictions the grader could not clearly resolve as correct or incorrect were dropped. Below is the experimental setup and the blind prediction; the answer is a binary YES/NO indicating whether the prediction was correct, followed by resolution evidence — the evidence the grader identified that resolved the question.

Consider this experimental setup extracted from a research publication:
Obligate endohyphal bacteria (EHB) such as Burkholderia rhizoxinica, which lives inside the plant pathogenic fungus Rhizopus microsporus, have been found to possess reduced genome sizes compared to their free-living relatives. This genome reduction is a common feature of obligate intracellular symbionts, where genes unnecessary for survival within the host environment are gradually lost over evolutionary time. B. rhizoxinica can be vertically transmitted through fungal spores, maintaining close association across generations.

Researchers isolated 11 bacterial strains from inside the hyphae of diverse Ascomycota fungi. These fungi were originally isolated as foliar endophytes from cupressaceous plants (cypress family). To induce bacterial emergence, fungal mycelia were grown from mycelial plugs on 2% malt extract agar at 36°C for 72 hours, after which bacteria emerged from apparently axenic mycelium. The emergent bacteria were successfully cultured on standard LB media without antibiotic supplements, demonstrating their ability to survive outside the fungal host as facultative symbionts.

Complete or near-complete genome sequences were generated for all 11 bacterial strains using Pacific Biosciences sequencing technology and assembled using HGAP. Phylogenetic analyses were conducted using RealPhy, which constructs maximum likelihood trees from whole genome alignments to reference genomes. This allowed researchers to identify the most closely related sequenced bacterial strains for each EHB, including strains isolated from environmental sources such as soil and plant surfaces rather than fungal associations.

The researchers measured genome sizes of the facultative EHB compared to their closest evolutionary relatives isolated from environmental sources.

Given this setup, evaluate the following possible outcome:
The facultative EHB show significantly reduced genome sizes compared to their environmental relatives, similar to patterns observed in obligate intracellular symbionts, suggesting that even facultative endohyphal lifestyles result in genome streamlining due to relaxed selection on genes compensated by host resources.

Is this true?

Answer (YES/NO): NO